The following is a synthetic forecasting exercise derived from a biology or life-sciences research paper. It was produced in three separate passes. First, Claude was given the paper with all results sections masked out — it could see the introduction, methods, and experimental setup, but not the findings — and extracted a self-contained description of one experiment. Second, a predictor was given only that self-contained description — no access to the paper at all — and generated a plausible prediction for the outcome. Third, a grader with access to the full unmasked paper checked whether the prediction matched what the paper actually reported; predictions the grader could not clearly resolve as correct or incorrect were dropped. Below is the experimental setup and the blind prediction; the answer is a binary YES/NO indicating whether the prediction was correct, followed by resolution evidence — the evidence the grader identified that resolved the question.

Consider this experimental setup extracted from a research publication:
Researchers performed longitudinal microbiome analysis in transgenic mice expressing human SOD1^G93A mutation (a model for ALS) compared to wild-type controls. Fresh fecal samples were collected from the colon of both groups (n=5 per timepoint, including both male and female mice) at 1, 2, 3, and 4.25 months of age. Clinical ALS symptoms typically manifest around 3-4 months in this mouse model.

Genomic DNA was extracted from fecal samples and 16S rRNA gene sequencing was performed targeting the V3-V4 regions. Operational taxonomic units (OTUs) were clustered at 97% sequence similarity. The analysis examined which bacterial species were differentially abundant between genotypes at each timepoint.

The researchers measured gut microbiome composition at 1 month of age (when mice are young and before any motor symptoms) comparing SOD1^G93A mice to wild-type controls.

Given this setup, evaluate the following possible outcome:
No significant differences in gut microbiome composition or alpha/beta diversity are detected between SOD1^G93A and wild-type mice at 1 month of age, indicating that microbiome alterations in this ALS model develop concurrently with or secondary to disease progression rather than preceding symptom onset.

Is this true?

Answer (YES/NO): NO